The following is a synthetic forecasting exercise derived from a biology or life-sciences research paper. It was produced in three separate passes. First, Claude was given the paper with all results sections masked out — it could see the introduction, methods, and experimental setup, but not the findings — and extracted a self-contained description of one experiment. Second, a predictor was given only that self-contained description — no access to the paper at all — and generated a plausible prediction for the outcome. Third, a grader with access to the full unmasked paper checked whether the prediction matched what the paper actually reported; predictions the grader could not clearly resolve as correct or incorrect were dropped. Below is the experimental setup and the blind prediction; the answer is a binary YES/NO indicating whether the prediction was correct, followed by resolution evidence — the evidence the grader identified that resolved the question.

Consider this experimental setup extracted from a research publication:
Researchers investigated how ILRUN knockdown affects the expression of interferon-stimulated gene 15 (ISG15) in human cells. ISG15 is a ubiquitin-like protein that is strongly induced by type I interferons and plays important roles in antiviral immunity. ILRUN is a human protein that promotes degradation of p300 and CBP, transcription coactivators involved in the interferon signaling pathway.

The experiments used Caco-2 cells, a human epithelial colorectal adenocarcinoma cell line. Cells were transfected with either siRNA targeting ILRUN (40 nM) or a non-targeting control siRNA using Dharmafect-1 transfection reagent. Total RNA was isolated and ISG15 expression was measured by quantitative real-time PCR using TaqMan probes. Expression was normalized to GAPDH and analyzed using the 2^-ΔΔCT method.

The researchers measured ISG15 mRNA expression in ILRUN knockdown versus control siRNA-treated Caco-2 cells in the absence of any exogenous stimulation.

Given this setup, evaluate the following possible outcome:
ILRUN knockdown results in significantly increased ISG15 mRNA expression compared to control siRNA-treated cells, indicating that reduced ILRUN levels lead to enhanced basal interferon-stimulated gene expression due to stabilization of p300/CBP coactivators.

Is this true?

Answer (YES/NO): NO